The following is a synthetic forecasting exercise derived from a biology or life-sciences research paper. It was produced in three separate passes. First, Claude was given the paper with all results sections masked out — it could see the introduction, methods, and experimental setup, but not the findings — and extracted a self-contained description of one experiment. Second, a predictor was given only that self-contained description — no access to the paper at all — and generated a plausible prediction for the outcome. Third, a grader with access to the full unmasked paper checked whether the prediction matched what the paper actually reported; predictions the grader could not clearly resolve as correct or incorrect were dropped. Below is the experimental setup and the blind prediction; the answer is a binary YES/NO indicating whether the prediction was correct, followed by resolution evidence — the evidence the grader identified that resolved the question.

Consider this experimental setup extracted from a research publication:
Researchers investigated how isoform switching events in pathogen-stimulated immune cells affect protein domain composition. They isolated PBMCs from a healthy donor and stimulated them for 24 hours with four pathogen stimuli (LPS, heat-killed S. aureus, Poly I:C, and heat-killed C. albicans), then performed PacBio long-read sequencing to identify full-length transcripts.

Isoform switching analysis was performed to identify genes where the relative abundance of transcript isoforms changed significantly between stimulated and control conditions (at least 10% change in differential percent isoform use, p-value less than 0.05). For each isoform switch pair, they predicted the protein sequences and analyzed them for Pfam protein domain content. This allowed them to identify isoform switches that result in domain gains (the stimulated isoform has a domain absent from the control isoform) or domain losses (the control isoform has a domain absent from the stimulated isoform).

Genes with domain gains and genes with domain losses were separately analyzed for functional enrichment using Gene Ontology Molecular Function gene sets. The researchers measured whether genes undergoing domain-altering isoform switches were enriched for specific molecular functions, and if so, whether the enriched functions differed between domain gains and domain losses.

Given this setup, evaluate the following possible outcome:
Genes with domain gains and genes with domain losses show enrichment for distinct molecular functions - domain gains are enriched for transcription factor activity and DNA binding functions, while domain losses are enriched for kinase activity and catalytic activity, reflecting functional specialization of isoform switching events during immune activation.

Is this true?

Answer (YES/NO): NO